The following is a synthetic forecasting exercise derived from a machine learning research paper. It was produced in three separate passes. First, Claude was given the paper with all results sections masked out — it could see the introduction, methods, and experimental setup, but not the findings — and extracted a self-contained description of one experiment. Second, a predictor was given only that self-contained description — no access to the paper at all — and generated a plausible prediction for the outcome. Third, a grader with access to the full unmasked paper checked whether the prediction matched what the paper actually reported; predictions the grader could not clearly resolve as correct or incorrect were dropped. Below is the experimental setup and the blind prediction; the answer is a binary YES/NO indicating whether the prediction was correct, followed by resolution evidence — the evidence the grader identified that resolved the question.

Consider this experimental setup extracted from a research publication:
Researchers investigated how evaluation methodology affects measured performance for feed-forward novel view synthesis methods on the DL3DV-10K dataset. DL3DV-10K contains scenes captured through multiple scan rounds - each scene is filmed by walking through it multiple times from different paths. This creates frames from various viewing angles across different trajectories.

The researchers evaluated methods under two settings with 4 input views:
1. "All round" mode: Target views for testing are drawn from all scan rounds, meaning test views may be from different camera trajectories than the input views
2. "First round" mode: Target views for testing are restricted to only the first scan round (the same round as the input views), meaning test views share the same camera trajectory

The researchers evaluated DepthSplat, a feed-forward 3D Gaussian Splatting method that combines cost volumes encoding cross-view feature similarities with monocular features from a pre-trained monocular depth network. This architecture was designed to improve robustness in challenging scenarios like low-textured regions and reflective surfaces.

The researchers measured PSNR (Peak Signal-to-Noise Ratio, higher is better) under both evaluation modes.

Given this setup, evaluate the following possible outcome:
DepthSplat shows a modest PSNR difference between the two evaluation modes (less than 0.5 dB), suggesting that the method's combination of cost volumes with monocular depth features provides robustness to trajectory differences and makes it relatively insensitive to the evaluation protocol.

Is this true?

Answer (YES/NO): NO